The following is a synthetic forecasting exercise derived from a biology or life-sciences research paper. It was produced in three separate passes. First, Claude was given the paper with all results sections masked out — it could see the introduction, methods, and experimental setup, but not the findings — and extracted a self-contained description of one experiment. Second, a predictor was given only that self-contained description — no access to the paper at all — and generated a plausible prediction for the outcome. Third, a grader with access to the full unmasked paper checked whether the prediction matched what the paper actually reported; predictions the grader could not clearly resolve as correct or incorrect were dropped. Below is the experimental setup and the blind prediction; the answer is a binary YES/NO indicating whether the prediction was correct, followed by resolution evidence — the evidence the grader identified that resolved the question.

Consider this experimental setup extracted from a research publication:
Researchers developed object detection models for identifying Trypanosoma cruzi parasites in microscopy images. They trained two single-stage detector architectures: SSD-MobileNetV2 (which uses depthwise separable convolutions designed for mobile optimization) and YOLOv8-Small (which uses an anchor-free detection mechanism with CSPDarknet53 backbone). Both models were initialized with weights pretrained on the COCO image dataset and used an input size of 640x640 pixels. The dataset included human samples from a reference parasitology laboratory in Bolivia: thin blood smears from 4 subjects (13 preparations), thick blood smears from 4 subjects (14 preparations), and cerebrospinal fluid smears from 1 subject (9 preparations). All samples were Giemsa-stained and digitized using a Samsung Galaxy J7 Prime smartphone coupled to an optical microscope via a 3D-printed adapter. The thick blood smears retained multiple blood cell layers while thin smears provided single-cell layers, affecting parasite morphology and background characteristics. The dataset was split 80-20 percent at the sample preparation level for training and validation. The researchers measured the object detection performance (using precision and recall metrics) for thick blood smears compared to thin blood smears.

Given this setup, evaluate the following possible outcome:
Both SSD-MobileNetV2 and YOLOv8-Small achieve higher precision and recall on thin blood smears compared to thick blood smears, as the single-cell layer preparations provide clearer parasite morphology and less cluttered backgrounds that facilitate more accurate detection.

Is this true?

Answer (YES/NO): YES